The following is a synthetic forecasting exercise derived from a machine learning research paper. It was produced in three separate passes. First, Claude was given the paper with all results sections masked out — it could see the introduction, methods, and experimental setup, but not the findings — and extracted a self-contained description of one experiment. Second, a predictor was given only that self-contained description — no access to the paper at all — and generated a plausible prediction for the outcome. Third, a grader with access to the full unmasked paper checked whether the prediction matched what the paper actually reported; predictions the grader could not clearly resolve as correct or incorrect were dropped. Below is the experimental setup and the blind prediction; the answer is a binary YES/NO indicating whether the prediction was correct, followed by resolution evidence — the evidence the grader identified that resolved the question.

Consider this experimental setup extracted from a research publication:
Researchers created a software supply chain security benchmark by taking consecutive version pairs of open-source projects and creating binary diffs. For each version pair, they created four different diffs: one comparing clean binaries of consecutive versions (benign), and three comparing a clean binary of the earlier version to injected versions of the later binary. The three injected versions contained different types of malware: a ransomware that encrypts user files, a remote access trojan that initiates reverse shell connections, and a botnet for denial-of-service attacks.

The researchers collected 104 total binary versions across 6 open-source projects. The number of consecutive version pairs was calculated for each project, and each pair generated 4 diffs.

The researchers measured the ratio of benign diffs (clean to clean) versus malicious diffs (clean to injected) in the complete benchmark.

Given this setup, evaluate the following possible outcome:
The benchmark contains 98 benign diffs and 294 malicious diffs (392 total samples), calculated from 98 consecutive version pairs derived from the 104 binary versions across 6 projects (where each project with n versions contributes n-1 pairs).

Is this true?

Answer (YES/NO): YES